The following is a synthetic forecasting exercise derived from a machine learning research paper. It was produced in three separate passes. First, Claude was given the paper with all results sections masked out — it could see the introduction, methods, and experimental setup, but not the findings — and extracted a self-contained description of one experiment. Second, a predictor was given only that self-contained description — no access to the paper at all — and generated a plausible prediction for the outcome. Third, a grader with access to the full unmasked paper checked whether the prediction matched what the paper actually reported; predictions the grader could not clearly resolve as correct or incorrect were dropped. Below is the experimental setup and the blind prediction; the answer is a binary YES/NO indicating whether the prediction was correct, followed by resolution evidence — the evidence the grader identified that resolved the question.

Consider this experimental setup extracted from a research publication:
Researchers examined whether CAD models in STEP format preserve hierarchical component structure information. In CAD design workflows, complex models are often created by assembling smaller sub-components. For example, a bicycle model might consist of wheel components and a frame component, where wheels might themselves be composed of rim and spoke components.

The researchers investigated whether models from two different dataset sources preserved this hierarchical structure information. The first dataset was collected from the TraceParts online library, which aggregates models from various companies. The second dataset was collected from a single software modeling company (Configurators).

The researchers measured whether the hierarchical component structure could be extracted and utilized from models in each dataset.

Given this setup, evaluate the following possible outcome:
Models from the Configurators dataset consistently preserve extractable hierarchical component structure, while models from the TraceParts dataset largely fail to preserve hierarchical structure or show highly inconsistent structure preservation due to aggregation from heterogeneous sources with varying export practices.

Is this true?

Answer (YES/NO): NO